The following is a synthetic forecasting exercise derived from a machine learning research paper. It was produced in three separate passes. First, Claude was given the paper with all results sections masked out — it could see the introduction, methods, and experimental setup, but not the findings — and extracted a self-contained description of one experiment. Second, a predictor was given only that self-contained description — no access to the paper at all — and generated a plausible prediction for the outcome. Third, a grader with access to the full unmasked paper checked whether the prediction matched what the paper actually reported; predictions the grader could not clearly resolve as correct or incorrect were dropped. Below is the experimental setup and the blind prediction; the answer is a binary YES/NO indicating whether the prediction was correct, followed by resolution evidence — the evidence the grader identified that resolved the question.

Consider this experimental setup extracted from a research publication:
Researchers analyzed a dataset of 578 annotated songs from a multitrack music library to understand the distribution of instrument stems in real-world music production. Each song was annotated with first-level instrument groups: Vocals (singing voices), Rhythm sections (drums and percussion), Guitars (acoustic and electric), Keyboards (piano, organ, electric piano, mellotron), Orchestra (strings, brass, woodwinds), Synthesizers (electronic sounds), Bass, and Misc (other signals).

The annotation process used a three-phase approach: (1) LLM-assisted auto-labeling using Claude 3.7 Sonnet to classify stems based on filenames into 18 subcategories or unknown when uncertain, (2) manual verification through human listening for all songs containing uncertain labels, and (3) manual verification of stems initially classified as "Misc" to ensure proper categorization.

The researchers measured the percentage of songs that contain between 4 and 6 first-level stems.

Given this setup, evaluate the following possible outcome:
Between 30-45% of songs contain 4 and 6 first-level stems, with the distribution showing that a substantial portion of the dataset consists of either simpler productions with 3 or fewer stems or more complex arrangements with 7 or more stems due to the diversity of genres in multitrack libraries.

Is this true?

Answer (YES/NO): NO